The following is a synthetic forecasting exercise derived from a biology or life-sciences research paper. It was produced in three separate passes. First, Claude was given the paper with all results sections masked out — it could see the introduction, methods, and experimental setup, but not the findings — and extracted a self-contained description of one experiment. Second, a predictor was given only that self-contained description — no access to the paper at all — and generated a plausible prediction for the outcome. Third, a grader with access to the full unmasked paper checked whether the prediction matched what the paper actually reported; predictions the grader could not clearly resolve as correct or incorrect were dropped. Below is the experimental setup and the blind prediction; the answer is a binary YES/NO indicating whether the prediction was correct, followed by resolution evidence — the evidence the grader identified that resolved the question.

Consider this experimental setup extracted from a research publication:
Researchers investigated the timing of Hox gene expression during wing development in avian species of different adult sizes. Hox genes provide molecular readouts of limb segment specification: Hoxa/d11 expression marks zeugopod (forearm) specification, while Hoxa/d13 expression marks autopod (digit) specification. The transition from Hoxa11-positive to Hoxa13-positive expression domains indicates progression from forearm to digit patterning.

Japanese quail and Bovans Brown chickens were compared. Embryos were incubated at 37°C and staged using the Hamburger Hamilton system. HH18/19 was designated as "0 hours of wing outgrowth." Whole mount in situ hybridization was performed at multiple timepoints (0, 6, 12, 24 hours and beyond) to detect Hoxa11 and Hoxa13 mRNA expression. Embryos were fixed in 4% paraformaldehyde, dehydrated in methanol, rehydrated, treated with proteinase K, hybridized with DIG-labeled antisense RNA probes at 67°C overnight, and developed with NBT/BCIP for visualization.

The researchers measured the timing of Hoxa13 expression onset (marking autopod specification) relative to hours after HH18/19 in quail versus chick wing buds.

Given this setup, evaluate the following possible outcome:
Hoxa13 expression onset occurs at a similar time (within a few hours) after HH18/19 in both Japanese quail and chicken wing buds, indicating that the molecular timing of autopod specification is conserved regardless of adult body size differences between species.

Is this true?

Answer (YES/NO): NO